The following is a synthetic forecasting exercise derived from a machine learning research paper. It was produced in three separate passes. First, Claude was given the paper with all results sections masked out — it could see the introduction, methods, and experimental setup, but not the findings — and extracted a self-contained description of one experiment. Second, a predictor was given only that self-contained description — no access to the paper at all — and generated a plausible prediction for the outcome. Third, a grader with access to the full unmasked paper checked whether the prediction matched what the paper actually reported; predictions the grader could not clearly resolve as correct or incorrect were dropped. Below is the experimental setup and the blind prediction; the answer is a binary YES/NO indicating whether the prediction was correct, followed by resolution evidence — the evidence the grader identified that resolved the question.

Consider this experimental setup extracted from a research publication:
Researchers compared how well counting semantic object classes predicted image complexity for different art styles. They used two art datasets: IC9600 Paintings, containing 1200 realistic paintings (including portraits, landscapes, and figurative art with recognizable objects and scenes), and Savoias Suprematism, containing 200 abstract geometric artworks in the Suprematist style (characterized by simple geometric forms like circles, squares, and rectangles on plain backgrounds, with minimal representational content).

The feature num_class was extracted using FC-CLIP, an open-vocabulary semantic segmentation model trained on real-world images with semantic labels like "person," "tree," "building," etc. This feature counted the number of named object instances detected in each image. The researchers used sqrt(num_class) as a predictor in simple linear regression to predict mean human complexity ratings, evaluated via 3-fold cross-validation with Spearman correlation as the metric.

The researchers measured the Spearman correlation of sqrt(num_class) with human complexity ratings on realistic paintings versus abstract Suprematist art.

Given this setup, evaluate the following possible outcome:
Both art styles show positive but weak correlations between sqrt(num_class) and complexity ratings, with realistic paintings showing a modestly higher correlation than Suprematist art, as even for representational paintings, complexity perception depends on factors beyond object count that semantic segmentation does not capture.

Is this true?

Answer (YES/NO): NO